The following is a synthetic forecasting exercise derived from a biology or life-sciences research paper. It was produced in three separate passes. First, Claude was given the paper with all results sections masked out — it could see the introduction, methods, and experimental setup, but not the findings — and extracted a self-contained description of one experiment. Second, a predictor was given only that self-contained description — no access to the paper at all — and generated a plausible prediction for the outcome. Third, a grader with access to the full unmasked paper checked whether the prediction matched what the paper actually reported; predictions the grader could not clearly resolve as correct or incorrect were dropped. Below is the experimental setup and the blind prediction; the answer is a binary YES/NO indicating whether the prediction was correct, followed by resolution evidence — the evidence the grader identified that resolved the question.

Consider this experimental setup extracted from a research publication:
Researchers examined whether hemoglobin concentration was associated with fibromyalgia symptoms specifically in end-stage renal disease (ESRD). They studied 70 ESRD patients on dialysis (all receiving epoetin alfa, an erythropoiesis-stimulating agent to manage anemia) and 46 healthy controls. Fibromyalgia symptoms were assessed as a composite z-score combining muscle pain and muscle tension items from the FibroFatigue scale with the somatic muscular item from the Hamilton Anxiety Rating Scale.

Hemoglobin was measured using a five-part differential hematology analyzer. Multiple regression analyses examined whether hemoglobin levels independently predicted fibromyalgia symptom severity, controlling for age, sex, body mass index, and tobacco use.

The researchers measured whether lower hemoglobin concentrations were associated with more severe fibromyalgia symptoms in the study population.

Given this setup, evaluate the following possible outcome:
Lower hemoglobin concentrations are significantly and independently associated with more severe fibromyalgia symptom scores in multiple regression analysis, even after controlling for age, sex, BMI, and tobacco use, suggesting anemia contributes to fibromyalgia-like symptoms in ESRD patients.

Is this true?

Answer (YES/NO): YES